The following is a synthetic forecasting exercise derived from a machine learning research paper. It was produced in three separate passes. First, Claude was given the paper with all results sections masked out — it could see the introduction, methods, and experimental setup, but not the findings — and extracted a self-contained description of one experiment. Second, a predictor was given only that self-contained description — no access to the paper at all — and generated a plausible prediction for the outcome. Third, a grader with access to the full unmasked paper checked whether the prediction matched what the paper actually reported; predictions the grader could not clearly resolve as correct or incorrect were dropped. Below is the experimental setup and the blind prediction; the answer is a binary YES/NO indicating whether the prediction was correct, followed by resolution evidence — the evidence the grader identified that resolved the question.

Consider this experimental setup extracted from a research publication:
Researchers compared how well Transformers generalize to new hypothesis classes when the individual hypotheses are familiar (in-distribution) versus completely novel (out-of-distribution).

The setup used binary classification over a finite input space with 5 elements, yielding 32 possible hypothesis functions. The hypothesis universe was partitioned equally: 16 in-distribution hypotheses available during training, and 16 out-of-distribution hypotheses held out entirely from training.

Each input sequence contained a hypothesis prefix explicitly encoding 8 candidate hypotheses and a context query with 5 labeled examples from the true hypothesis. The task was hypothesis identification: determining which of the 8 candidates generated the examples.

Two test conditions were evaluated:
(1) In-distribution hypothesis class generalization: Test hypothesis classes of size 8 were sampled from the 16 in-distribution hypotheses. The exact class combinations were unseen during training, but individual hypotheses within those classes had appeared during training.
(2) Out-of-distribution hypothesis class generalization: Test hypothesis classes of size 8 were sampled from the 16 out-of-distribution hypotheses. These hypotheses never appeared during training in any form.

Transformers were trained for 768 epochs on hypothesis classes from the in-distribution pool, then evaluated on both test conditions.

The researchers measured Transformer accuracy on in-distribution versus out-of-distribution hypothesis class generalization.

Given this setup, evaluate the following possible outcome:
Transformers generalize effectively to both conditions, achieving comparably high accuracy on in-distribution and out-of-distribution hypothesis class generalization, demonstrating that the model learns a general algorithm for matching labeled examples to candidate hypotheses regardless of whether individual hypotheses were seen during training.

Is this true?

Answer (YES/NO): NO